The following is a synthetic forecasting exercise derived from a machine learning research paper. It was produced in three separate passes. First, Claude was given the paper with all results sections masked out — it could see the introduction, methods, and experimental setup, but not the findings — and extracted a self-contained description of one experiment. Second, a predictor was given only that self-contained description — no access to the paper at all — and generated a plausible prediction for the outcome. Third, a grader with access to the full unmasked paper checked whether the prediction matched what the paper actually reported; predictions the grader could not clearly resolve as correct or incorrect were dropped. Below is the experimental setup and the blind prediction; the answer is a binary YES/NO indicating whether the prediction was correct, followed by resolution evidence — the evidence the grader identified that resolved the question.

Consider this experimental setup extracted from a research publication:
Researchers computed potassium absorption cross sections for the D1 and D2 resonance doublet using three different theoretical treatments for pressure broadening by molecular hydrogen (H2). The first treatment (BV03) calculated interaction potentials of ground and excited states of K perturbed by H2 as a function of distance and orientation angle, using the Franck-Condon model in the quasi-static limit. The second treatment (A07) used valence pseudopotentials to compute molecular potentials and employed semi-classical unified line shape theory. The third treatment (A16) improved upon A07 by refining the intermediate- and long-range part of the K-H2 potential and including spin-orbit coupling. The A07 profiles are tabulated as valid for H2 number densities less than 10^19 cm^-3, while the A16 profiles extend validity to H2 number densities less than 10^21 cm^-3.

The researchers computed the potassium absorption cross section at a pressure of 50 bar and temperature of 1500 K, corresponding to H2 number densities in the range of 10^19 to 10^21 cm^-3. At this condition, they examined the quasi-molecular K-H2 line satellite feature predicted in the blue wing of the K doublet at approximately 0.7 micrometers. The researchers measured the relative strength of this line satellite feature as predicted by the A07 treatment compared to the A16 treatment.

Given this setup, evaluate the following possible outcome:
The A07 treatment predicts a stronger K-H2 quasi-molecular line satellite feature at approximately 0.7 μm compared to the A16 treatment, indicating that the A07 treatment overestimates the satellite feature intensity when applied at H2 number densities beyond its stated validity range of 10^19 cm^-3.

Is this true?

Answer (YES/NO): NO